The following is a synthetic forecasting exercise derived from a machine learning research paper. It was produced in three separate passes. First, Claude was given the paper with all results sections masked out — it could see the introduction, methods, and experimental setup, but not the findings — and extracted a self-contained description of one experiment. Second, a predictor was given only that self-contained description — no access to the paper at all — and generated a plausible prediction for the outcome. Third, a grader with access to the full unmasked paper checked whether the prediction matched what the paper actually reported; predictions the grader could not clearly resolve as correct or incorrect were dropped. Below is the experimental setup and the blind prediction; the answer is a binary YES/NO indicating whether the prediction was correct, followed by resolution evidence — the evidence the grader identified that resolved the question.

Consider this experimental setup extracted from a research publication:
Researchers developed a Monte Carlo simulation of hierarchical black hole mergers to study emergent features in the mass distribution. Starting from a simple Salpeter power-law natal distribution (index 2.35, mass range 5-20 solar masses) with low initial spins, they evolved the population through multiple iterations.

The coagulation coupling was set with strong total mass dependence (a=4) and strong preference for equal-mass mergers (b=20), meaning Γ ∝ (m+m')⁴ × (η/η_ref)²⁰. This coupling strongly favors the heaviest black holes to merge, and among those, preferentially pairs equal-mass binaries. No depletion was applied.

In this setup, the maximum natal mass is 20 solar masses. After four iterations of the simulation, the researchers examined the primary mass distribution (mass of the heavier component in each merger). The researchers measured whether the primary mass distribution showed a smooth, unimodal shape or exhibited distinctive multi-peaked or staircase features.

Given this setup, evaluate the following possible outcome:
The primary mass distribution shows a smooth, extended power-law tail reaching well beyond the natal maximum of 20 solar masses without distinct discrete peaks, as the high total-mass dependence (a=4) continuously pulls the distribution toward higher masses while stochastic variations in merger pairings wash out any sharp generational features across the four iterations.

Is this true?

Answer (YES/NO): NO